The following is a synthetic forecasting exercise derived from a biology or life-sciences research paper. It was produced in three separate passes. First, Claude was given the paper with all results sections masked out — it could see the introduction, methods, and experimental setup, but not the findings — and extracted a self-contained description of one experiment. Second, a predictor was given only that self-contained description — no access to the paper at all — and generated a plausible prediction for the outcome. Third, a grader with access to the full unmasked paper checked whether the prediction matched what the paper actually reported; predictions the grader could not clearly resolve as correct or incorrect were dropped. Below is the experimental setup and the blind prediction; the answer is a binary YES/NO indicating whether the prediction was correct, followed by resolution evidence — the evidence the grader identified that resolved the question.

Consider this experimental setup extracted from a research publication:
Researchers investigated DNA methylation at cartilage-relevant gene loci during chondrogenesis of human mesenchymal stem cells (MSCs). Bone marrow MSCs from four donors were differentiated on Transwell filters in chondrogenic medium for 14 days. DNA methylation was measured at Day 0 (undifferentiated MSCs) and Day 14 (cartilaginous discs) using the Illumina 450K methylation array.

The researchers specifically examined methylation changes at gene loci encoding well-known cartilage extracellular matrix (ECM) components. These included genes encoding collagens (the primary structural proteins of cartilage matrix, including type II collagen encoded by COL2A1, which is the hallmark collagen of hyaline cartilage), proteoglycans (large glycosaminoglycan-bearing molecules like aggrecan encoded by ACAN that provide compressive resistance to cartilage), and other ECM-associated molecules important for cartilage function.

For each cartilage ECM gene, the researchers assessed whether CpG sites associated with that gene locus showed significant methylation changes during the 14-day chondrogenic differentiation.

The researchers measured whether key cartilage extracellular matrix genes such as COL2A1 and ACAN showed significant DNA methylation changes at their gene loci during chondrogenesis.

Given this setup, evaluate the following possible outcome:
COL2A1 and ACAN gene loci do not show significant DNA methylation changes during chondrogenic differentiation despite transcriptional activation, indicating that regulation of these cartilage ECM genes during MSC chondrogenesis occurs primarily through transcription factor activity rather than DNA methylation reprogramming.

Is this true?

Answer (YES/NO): NO